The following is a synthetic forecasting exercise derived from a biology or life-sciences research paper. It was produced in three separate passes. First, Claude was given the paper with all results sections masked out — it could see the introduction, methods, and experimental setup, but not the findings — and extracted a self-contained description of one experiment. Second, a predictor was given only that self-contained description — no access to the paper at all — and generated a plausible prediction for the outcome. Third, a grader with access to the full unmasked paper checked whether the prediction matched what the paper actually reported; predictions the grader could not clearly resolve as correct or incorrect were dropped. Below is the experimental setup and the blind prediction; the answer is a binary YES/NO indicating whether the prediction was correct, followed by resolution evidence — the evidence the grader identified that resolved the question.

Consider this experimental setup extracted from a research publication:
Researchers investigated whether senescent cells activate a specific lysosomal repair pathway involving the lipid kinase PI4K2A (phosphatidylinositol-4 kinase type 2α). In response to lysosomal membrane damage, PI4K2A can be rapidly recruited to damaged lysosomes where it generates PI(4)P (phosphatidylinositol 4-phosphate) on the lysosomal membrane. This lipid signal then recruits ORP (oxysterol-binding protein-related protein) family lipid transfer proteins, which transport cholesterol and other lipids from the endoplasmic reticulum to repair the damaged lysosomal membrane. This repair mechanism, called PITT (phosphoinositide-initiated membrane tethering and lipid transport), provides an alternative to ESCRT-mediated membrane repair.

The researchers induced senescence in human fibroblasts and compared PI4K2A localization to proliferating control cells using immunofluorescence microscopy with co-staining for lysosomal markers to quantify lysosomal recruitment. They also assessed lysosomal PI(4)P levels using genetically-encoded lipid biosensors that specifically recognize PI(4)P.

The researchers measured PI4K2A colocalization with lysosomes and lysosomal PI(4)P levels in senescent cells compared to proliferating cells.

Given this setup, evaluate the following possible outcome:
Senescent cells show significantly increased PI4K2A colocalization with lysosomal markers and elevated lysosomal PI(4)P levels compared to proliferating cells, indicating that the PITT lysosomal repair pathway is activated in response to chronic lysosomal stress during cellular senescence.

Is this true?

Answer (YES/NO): YES